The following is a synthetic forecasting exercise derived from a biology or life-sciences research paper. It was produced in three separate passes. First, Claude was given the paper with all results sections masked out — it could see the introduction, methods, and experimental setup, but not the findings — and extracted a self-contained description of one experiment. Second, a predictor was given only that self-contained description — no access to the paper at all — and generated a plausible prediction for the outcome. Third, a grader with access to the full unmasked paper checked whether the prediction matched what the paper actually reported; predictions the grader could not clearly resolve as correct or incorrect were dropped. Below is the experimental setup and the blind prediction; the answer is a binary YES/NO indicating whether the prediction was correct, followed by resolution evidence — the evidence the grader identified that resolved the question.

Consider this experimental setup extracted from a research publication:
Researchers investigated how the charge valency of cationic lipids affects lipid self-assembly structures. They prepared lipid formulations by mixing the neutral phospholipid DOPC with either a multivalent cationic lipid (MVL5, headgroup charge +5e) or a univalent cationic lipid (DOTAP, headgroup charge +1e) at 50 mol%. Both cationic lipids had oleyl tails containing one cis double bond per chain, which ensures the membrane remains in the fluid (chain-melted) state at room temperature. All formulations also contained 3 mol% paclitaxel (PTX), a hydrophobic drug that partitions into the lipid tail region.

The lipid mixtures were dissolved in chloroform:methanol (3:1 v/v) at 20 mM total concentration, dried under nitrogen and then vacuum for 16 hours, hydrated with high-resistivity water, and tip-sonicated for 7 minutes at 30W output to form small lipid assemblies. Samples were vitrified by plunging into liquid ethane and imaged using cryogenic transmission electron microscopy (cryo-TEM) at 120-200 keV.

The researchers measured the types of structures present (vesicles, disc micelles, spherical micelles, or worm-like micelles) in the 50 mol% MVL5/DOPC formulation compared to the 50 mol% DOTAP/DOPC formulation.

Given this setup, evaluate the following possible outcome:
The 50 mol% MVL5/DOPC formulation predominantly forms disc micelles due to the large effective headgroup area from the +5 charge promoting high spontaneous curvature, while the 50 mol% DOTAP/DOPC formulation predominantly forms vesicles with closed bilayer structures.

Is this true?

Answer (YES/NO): NO